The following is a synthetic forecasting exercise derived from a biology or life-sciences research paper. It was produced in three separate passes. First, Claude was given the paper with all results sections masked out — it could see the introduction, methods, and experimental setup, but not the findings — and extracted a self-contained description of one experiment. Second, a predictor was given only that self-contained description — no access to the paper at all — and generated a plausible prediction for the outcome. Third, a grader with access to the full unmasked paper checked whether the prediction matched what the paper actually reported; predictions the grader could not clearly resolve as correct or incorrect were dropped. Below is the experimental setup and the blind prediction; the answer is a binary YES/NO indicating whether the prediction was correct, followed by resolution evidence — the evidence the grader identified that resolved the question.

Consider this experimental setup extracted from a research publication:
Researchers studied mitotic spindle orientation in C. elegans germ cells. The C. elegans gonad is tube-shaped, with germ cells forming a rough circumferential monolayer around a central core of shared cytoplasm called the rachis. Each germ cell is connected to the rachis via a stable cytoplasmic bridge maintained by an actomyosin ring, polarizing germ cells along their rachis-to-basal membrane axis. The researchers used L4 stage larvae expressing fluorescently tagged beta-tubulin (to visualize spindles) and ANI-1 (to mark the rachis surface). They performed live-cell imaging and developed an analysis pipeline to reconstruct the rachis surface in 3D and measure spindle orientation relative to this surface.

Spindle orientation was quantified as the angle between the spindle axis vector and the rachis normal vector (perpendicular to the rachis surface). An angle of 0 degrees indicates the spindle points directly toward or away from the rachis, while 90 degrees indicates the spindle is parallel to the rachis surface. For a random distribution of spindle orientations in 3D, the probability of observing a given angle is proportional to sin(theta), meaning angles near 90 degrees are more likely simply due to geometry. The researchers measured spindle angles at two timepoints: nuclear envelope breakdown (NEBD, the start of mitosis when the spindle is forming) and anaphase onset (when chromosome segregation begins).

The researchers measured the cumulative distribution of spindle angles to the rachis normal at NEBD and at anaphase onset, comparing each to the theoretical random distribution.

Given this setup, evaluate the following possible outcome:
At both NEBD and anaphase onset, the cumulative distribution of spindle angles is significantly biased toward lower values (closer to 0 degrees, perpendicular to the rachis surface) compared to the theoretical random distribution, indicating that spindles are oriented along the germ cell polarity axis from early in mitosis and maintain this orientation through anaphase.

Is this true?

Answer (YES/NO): NO